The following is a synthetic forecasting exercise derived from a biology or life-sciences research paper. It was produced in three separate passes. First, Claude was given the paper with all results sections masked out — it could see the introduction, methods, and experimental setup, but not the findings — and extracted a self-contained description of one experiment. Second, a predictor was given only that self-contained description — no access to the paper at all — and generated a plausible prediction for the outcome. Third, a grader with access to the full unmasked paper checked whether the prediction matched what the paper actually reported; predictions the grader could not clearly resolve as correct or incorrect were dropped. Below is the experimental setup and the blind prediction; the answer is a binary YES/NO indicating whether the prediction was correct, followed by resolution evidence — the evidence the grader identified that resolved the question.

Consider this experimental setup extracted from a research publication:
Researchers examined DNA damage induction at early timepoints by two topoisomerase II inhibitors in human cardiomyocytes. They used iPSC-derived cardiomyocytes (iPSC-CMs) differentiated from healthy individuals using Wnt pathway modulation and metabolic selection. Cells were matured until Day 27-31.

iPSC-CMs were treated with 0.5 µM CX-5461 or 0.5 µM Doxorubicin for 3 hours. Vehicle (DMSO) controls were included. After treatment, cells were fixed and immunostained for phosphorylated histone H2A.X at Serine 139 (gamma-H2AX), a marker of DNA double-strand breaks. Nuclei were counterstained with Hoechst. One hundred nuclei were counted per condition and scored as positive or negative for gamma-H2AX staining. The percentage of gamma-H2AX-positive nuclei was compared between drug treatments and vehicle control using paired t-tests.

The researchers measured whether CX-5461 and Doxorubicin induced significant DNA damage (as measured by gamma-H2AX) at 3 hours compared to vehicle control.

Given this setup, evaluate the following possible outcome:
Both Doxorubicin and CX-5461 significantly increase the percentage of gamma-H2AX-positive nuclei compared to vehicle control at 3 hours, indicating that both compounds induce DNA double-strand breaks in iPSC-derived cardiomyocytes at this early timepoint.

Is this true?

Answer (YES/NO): NO